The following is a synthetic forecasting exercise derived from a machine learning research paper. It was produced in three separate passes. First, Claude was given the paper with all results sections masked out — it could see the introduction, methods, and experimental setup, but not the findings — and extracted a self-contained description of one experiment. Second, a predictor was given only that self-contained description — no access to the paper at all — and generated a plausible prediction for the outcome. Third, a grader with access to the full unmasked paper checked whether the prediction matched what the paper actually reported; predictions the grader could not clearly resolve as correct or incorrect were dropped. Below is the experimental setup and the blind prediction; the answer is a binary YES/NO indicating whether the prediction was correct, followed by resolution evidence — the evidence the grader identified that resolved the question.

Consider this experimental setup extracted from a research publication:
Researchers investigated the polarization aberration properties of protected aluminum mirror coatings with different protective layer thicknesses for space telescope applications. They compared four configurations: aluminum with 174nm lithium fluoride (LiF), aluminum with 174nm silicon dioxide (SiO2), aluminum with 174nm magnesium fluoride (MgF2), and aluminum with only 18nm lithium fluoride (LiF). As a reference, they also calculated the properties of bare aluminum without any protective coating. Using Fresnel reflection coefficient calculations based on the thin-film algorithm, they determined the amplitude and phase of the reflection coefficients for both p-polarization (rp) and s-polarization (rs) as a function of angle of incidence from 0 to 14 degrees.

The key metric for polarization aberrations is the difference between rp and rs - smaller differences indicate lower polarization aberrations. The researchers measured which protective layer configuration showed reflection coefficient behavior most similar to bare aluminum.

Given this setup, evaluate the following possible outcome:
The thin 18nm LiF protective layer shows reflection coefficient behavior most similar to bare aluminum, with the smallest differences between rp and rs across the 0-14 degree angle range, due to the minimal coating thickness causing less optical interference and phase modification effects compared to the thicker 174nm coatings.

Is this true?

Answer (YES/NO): YES